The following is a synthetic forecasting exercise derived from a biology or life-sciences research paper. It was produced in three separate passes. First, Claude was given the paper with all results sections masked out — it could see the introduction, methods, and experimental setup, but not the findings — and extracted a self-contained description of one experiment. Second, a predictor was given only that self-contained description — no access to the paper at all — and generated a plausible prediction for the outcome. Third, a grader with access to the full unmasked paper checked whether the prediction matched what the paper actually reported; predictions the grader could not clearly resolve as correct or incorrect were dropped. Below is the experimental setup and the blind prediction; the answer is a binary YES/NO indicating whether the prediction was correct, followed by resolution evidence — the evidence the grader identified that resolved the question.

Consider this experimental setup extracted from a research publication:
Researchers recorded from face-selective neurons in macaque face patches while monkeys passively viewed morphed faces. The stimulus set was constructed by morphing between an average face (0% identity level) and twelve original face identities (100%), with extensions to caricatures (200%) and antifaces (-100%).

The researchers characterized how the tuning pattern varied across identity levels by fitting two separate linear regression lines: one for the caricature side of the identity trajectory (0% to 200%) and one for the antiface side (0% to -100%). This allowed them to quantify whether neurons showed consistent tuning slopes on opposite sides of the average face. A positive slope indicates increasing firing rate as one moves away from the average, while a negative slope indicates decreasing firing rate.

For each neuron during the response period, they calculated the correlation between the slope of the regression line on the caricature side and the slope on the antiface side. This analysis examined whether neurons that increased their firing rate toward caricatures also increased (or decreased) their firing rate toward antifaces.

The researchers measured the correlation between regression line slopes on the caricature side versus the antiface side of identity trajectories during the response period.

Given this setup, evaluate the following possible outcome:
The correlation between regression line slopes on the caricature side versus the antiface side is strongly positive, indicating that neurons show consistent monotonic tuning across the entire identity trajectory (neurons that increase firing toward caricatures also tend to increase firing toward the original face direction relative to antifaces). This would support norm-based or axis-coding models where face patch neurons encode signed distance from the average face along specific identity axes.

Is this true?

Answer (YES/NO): NO